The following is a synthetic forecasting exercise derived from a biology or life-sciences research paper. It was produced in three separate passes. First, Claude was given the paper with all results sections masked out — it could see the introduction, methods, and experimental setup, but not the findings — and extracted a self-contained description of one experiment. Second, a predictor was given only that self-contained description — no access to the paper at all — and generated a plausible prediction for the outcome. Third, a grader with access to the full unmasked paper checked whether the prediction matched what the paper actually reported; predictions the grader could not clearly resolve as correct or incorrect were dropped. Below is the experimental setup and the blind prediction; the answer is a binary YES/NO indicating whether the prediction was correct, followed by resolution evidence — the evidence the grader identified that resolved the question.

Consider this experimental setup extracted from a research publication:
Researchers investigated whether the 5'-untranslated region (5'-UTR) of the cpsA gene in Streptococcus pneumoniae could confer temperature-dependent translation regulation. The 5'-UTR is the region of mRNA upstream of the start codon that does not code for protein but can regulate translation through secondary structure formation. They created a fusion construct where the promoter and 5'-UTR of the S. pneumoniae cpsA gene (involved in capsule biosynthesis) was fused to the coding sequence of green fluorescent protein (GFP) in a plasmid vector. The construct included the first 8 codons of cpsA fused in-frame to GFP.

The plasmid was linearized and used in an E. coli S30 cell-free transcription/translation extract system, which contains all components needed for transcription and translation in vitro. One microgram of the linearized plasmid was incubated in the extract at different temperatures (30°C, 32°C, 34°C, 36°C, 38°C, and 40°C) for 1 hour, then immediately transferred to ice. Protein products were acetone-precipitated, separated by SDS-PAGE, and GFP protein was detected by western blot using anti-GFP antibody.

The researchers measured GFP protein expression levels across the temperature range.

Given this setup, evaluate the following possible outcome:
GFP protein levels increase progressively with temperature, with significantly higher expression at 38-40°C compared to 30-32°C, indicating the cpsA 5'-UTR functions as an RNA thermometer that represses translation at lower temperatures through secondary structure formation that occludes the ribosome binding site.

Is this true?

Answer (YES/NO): YES